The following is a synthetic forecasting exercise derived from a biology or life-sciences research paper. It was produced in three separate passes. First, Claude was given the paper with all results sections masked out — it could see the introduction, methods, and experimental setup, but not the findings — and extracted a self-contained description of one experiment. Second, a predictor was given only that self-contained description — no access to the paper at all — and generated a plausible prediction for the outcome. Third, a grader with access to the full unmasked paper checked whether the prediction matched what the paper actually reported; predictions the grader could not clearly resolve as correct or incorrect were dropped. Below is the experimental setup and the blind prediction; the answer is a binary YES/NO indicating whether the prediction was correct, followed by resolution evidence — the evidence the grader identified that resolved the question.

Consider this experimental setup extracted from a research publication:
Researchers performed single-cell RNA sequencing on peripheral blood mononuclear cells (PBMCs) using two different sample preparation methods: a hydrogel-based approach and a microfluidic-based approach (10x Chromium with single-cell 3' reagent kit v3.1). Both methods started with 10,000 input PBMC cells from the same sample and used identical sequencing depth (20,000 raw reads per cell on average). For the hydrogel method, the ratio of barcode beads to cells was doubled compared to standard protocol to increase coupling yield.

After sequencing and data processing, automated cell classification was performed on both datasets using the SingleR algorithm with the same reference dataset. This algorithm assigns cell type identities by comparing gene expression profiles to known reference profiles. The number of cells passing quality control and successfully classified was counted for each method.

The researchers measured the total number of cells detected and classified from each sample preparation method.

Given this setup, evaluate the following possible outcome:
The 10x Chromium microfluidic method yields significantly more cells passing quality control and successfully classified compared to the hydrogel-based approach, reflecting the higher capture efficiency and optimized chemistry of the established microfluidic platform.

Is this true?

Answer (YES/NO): YES